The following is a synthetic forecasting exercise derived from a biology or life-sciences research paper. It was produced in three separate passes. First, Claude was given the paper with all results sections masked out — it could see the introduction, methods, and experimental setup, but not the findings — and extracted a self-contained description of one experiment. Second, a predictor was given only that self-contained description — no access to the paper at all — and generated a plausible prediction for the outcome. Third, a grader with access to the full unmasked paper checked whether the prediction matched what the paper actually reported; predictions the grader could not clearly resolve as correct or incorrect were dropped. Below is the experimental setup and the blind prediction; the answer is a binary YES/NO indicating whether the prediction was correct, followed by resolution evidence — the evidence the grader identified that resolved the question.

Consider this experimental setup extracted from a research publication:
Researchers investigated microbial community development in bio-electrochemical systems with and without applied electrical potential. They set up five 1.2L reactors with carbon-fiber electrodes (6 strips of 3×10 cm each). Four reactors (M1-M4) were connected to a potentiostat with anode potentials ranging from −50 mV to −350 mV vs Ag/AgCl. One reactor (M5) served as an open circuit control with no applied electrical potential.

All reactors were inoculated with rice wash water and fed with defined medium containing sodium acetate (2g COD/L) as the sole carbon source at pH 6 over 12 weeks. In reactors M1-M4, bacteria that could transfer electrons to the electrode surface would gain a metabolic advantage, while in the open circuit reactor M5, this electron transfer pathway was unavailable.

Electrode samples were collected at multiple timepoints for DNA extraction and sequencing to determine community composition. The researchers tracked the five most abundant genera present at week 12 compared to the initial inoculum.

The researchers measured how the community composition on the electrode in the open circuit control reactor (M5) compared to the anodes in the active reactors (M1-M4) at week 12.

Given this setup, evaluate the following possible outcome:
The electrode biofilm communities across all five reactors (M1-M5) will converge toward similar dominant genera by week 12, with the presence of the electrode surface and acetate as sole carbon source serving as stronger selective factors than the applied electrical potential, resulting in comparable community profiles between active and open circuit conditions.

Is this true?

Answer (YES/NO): NO